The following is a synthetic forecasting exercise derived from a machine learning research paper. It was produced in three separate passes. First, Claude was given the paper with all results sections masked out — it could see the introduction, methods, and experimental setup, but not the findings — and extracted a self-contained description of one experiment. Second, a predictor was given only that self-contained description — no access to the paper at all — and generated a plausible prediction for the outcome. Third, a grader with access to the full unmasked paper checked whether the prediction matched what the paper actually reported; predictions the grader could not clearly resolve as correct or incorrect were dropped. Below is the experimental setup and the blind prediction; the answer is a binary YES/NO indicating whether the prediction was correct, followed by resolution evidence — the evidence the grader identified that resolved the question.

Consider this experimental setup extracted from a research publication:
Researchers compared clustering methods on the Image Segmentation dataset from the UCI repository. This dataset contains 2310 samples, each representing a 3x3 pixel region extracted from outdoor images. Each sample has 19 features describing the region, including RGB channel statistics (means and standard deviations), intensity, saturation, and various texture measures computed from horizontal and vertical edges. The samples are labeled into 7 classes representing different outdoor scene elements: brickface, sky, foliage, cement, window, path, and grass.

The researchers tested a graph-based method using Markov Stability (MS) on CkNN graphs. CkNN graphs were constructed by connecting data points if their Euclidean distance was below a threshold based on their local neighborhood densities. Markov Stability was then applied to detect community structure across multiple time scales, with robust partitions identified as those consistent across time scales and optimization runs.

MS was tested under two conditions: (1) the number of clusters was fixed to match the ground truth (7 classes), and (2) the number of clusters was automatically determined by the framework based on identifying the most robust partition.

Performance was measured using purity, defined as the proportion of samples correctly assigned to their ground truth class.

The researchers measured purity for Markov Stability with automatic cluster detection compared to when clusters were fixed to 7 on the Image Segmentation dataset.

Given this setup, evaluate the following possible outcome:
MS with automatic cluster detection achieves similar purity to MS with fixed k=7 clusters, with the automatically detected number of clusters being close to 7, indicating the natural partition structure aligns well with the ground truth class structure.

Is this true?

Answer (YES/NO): NO